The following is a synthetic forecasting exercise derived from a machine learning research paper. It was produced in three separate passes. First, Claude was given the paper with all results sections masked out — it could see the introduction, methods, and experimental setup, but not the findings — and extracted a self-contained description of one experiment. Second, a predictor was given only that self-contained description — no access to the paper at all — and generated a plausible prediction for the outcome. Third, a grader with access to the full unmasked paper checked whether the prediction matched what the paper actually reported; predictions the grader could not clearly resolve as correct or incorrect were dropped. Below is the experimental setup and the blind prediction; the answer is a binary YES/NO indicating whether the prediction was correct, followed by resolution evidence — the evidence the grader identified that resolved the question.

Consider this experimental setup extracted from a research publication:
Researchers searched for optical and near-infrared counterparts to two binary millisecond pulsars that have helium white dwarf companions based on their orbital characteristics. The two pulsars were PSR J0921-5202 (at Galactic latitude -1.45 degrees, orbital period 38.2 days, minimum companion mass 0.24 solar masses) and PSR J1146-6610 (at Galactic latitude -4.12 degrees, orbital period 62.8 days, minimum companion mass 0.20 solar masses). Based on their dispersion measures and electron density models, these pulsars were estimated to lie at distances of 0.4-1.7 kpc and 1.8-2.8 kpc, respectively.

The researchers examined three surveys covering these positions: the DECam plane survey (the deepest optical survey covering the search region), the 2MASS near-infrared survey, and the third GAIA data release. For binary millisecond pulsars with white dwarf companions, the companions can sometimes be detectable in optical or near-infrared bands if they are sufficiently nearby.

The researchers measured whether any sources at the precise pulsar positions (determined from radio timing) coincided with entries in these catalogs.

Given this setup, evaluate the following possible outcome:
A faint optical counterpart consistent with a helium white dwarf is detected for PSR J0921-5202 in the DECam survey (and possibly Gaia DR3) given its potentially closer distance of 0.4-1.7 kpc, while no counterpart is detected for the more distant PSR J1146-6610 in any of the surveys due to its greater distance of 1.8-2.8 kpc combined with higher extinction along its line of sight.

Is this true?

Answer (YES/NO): NO